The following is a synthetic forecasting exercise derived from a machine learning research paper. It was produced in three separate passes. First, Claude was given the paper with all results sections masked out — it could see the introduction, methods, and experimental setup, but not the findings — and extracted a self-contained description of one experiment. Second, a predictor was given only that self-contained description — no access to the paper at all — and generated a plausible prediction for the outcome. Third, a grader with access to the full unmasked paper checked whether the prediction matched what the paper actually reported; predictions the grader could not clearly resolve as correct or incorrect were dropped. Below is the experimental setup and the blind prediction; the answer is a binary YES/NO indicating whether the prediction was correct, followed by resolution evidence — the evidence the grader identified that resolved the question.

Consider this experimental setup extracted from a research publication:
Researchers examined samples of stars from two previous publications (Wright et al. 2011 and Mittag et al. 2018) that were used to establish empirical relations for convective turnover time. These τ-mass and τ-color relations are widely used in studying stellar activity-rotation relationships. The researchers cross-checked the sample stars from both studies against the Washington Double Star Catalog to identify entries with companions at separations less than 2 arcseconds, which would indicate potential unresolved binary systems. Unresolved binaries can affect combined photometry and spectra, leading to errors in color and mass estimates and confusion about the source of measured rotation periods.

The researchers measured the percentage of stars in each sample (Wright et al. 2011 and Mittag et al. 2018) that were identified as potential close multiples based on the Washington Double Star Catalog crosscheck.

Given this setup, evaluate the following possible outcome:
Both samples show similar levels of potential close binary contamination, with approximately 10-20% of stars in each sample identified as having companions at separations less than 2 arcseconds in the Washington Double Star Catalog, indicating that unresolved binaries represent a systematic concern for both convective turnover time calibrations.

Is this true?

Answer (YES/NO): YES